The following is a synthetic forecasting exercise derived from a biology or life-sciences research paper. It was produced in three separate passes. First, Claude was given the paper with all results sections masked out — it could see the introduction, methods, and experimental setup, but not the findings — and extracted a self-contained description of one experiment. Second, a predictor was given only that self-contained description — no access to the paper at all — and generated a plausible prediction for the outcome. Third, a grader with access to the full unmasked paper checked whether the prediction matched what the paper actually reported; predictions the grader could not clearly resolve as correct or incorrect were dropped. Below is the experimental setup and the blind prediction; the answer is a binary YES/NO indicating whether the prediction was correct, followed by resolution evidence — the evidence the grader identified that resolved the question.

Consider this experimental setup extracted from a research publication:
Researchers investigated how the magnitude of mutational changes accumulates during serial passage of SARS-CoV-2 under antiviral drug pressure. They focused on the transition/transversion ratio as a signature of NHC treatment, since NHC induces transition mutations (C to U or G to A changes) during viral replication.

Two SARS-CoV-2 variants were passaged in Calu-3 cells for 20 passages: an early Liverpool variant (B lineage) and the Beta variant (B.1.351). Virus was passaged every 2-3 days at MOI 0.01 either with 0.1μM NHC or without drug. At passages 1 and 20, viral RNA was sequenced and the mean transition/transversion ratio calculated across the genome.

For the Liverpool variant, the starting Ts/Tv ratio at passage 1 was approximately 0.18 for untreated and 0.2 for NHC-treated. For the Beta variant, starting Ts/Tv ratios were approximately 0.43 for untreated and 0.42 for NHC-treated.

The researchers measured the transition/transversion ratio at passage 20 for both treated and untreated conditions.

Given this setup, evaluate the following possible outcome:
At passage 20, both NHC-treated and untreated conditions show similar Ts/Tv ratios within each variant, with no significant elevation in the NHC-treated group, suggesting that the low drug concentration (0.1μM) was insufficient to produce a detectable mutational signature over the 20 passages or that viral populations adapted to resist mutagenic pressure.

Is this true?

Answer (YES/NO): NO